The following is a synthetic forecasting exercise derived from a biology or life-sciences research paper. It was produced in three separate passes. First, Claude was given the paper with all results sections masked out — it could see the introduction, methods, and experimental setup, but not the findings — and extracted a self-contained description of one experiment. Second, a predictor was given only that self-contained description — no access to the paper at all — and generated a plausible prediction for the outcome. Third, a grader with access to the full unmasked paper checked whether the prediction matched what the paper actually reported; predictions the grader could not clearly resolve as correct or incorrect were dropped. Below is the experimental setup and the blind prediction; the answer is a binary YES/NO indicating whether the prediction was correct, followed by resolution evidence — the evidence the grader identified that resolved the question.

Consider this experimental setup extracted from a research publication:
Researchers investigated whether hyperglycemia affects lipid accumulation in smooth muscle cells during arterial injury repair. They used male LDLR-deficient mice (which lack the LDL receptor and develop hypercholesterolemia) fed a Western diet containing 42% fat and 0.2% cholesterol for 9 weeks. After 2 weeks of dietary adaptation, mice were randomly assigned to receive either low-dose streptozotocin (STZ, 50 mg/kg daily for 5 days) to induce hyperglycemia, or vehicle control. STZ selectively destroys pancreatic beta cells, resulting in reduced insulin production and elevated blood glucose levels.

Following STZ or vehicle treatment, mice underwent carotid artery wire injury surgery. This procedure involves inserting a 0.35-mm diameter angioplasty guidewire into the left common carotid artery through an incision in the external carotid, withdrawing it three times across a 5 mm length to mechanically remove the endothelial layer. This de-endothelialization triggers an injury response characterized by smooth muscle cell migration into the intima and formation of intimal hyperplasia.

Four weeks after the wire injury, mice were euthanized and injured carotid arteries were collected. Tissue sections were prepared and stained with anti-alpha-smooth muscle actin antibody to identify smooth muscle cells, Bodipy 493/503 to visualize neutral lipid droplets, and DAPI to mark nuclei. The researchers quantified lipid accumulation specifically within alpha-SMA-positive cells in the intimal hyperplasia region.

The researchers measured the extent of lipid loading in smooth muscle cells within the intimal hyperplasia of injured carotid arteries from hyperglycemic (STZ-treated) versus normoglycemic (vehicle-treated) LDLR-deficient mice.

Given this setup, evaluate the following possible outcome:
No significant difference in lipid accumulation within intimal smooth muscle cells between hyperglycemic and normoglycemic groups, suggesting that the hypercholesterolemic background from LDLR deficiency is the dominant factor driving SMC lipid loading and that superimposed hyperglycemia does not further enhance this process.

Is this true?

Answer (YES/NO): NO